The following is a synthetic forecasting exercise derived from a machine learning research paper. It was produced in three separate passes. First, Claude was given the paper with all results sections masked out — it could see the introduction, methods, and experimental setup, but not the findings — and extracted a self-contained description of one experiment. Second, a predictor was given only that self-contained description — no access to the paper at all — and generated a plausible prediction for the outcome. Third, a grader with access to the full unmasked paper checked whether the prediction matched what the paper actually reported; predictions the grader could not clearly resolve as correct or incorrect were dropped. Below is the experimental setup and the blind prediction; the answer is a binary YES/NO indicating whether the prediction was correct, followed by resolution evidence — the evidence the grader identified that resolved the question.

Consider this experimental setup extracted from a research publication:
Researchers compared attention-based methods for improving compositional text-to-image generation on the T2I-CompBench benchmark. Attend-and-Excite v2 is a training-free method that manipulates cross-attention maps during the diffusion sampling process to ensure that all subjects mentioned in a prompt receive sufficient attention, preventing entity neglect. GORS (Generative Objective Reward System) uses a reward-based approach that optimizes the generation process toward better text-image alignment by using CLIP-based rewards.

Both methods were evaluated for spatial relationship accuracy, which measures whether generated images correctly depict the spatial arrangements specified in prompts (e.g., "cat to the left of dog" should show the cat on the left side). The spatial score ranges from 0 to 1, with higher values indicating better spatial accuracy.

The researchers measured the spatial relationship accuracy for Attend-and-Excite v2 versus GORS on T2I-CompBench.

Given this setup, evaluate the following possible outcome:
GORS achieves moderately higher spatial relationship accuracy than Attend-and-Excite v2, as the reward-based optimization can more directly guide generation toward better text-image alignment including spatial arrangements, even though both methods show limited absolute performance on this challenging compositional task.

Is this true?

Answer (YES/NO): YES